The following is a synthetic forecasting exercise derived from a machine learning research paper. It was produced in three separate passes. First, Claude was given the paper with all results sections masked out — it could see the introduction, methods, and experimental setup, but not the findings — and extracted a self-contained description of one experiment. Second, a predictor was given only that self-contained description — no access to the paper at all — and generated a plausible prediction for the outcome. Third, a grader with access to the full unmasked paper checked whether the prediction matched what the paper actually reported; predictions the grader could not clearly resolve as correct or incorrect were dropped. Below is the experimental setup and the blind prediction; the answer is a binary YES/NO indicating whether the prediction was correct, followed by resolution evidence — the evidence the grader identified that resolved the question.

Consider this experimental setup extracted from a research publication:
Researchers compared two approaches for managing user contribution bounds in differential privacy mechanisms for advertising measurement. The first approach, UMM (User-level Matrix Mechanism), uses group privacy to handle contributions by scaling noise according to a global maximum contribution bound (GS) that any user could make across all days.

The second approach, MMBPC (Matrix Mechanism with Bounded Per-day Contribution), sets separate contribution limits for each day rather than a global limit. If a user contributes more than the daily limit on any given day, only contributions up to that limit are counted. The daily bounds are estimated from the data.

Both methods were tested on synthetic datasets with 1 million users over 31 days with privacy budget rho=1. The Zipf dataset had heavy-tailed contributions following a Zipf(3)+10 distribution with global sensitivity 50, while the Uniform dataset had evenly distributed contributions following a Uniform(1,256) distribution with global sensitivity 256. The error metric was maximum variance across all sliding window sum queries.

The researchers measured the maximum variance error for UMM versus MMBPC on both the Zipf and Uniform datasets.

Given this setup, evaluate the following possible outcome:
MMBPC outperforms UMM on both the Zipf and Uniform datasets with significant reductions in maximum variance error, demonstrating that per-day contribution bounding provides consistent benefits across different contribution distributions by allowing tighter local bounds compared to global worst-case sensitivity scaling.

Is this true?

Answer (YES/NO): NO